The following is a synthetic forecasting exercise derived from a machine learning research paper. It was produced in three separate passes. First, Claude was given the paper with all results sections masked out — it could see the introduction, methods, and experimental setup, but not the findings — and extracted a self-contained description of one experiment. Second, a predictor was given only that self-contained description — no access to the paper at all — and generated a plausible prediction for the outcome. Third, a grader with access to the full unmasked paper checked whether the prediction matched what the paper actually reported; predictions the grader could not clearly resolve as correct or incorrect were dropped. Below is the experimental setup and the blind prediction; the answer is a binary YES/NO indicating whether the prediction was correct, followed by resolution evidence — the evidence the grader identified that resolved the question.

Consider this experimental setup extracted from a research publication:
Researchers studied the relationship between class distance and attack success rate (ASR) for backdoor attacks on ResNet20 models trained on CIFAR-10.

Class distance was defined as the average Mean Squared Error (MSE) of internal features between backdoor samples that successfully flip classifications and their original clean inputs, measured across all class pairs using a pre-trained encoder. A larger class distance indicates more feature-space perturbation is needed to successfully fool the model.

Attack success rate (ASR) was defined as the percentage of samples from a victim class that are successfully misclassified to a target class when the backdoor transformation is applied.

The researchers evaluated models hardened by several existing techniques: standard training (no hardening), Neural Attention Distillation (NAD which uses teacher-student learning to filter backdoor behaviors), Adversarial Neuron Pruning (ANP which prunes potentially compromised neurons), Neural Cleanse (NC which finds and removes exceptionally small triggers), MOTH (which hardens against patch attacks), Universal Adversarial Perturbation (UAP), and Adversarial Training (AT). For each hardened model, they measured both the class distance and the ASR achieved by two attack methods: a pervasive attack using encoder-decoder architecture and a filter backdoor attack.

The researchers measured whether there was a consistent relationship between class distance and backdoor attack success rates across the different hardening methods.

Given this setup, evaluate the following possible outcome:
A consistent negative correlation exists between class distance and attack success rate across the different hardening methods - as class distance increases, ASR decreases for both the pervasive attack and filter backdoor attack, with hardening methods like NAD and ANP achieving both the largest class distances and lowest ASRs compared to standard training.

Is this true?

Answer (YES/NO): NO